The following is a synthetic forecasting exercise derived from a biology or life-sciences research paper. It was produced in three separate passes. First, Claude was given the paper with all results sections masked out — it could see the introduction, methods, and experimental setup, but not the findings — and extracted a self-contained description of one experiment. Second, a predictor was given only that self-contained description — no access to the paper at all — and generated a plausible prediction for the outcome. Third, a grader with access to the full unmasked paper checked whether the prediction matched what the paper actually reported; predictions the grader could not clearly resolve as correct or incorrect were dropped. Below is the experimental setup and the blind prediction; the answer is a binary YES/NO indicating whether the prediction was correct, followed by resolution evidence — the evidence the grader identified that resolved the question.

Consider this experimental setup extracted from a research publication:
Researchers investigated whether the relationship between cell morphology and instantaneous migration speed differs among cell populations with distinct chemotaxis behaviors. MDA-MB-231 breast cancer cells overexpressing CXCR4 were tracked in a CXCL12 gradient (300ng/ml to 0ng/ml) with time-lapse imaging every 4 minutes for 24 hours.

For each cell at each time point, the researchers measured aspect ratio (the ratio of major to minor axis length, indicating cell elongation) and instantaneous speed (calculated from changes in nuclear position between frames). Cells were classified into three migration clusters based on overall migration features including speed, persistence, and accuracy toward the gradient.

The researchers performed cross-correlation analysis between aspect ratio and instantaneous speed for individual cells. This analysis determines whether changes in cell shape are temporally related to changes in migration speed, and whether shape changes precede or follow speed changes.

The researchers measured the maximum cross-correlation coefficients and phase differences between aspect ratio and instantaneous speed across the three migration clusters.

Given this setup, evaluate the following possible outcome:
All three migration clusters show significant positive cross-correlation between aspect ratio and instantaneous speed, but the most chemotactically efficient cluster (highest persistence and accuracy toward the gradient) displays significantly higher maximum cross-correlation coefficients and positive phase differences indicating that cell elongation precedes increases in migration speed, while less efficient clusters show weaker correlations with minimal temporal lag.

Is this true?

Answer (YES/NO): NO